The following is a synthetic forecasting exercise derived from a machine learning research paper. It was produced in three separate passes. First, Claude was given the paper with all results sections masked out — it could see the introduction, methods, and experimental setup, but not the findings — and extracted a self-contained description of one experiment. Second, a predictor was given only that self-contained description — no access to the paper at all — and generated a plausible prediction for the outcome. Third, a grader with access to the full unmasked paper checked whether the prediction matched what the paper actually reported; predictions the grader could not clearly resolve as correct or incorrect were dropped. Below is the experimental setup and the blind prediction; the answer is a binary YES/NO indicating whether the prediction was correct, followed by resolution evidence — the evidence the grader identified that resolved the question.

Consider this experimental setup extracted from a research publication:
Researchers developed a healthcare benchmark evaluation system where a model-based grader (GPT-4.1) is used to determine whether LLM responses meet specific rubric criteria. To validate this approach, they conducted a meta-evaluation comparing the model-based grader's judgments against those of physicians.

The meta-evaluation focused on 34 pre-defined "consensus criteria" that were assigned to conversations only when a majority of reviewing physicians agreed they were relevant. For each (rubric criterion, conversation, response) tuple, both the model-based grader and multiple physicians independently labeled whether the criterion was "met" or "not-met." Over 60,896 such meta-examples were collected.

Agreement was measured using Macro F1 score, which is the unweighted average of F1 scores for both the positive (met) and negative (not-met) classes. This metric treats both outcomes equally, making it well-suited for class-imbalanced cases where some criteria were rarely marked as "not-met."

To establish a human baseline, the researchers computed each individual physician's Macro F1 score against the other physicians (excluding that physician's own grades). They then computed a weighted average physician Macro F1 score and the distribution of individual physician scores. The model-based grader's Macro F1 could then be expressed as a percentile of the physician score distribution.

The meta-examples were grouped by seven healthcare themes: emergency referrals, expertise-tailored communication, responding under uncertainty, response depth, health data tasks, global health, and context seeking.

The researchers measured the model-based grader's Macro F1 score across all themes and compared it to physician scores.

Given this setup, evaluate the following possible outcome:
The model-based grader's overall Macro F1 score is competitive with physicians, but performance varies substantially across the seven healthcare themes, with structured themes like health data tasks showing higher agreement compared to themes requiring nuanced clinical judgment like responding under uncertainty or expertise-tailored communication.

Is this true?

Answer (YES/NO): NO